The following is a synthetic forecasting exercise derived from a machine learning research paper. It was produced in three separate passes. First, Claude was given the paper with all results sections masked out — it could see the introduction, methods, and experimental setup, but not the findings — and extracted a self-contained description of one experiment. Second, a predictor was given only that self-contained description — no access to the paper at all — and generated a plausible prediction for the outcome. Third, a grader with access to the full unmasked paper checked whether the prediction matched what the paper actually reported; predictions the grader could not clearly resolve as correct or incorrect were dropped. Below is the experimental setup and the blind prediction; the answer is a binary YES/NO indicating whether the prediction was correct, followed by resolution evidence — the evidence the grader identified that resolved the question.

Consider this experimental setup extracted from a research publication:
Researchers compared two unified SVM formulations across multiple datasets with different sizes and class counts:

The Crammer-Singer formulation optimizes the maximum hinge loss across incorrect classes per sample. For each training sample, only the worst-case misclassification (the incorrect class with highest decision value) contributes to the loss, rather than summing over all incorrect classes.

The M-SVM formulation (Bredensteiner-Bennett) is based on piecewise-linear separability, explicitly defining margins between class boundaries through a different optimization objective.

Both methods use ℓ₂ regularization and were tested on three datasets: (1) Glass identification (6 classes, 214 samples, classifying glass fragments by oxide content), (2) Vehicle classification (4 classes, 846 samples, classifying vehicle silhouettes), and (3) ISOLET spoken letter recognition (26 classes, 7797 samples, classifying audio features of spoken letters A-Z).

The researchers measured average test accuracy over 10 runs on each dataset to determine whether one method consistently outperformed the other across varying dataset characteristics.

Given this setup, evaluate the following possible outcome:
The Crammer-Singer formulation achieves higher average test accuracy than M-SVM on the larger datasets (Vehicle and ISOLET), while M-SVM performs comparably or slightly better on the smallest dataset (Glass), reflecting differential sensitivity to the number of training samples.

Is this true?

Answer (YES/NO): NO